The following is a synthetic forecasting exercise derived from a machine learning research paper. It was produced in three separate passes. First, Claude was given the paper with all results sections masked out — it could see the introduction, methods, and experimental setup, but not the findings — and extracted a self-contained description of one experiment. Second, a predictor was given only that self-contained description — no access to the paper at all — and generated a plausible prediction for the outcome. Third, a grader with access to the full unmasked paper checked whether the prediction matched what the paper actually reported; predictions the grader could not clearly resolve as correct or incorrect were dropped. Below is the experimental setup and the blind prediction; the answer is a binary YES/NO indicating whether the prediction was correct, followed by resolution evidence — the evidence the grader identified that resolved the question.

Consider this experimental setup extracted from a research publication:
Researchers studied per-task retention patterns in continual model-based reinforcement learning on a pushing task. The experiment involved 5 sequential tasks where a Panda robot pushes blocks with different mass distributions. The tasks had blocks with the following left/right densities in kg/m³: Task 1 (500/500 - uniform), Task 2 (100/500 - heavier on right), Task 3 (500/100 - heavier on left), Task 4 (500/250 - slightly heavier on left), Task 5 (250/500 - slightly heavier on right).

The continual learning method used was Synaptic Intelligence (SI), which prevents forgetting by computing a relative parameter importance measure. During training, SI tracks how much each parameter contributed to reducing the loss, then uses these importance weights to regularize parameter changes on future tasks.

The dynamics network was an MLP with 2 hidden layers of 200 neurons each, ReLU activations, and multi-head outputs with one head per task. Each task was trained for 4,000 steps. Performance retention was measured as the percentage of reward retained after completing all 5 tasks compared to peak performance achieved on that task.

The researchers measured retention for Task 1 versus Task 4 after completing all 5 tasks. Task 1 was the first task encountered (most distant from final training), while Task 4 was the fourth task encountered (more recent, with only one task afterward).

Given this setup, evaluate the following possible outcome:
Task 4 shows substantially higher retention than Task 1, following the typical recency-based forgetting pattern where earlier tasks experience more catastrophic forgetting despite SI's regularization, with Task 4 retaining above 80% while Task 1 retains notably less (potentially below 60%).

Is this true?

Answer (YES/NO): YES